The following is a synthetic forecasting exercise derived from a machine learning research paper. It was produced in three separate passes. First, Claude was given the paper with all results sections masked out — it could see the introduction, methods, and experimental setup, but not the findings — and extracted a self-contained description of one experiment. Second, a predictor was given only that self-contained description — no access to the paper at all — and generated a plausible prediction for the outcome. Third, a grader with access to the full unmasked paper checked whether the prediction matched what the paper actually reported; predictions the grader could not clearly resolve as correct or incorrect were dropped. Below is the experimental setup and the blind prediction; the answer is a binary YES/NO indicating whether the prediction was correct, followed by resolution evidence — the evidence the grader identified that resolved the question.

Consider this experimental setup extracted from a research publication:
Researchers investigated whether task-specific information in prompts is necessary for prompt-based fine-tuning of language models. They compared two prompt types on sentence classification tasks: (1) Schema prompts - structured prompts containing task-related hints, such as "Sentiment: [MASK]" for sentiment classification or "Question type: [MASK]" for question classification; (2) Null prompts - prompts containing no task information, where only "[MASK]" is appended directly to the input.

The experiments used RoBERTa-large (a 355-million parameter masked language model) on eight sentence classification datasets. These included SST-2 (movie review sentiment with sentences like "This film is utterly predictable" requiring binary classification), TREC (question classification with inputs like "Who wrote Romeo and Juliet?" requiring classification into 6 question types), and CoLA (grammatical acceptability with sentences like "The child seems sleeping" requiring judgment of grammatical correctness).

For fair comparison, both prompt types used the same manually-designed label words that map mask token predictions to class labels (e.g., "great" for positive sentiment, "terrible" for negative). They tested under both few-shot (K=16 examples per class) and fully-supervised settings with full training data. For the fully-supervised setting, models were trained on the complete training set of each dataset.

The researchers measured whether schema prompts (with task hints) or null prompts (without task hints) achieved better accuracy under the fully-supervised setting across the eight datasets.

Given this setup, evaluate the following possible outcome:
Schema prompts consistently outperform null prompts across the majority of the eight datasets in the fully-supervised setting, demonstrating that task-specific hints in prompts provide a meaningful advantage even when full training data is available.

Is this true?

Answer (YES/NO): NO